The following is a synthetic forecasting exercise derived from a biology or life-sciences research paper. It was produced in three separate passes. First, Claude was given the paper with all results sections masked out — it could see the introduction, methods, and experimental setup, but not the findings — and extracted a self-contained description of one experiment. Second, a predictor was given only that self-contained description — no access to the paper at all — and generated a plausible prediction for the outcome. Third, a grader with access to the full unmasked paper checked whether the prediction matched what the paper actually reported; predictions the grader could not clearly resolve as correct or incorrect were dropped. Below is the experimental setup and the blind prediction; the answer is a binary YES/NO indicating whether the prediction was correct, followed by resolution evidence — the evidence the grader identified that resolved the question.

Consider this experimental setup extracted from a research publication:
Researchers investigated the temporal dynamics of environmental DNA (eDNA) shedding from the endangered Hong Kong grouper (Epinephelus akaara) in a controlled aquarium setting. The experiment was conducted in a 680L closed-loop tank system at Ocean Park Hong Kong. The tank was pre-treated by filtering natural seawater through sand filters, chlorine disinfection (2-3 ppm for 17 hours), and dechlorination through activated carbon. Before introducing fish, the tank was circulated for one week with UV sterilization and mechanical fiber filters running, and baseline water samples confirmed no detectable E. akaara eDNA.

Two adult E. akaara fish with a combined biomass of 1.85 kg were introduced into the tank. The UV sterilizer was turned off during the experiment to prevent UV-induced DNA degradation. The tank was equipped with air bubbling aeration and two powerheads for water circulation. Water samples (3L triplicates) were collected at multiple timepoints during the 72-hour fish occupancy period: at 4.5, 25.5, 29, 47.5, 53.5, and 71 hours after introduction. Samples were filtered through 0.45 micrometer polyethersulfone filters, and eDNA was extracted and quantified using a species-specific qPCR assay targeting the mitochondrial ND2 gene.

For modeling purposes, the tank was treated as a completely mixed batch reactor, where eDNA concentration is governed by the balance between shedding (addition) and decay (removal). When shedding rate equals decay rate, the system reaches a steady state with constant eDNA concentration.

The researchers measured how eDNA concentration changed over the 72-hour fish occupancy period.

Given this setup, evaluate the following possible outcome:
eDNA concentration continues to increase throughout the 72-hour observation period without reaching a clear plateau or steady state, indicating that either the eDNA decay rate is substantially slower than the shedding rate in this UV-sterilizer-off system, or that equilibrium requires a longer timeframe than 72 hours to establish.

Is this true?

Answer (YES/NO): NO